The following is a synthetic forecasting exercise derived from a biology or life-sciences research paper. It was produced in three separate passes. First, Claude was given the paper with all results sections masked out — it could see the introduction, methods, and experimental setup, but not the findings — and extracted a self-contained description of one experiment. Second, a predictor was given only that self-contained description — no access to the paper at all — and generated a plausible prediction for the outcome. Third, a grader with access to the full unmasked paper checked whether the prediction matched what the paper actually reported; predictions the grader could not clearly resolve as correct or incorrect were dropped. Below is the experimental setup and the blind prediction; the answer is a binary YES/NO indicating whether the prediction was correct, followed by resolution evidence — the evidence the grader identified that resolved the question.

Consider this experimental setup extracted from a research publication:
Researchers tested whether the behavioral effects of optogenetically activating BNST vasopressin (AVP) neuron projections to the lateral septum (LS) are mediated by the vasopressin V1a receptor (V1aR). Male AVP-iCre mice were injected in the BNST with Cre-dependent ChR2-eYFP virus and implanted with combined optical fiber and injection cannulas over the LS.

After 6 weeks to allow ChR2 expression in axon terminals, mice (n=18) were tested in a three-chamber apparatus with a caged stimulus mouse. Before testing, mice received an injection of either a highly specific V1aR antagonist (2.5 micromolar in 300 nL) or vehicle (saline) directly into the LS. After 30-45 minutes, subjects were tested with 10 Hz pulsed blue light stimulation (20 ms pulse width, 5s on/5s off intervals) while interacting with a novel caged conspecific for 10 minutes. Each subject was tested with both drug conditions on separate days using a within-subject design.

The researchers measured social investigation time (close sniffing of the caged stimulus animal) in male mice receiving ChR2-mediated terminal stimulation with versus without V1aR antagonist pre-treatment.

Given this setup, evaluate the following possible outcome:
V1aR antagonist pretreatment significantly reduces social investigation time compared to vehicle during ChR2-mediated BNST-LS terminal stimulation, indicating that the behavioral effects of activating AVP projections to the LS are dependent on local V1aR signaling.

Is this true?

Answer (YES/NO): YES